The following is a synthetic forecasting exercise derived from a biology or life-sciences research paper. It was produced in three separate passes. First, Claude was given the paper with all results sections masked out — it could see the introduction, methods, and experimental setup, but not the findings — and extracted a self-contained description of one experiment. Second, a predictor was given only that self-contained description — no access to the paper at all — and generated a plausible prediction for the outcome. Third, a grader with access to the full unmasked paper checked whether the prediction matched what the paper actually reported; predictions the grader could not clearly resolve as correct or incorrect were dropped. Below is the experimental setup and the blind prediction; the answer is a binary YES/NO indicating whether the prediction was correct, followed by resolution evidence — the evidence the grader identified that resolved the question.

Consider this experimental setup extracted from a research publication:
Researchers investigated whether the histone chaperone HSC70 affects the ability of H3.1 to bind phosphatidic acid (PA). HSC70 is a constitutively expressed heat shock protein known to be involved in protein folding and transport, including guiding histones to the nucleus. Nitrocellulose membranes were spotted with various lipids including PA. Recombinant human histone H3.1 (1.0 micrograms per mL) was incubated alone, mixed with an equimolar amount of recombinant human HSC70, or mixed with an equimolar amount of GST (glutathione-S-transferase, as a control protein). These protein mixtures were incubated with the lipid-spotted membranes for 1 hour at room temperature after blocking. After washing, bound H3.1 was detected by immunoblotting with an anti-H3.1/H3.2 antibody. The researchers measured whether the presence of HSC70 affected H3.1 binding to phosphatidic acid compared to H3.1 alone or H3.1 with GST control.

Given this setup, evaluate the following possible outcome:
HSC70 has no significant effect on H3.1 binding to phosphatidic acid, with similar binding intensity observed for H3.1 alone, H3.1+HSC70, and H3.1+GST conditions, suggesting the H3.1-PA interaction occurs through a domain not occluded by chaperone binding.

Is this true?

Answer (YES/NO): NO